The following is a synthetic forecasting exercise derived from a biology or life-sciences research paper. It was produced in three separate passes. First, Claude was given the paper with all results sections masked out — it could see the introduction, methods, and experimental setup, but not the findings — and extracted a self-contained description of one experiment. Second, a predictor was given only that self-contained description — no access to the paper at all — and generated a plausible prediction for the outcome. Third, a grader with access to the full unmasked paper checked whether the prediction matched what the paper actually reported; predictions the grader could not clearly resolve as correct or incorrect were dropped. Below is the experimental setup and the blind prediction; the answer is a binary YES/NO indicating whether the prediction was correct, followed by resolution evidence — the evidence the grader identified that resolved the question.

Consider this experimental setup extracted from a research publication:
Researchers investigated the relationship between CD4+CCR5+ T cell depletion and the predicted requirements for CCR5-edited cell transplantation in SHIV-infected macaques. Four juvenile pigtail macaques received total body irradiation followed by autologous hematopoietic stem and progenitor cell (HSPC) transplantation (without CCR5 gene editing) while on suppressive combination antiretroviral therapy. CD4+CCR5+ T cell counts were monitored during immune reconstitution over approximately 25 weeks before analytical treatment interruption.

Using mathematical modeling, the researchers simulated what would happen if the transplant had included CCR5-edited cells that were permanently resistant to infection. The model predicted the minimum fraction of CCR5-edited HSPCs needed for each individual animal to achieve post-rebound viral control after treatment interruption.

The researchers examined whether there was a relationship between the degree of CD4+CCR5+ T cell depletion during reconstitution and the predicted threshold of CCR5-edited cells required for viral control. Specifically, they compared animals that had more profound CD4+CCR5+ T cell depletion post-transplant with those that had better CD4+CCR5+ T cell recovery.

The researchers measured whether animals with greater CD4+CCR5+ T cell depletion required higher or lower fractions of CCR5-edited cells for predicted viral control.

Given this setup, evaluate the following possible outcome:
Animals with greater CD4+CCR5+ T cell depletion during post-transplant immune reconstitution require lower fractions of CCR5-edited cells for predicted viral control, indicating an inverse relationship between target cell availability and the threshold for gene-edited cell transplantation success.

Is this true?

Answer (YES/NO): NO